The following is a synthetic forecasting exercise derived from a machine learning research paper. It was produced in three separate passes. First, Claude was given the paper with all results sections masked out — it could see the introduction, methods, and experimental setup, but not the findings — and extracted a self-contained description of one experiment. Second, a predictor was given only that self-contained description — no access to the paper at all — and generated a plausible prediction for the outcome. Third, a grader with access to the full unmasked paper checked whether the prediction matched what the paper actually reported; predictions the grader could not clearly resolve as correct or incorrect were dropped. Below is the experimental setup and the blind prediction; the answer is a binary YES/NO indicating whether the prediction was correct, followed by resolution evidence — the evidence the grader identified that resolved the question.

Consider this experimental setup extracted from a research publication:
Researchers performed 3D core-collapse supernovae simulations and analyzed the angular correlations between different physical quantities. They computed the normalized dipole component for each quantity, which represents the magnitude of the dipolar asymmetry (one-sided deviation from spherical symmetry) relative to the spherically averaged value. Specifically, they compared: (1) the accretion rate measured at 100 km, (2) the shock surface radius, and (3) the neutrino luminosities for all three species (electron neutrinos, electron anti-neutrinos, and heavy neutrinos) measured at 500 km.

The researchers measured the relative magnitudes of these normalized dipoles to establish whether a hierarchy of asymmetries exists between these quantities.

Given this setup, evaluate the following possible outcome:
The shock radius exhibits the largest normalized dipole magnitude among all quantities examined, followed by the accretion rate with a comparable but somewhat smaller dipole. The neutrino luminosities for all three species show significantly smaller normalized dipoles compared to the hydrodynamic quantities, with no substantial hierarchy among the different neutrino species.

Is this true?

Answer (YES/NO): NO